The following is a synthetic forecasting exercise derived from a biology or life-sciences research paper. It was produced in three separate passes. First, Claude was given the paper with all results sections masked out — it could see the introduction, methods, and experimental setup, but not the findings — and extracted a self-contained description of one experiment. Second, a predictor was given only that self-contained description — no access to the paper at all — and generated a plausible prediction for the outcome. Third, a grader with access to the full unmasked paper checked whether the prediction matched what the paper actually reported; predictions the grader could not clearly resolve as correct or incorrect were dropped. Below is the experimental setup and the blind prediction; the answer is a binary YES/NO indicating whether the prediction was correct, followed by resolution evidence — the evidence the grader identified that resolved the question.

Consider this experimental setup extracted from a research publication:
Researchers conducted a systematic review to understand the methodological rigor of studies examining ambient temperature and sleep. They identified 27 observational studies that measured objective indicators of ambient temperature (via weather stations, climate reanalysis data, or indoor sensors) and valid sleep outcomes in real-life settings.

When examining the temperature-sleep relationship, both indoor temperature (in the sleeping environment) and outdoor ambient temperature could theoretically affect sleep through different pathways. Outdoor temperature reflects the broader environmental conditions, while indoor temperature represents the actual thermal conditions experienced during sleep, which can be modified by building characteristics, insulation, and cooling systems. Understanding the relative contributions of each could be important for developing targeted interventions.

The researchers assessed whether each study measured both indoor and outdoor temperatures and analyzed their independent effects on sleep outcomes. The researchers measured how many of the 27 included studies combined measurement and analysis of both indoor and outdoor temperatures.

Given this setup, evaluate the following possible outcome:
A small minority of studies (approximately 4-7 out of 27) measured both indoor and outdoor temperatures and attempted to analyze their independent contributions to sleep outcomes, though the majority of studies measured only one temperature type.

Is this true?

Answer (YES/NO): NO